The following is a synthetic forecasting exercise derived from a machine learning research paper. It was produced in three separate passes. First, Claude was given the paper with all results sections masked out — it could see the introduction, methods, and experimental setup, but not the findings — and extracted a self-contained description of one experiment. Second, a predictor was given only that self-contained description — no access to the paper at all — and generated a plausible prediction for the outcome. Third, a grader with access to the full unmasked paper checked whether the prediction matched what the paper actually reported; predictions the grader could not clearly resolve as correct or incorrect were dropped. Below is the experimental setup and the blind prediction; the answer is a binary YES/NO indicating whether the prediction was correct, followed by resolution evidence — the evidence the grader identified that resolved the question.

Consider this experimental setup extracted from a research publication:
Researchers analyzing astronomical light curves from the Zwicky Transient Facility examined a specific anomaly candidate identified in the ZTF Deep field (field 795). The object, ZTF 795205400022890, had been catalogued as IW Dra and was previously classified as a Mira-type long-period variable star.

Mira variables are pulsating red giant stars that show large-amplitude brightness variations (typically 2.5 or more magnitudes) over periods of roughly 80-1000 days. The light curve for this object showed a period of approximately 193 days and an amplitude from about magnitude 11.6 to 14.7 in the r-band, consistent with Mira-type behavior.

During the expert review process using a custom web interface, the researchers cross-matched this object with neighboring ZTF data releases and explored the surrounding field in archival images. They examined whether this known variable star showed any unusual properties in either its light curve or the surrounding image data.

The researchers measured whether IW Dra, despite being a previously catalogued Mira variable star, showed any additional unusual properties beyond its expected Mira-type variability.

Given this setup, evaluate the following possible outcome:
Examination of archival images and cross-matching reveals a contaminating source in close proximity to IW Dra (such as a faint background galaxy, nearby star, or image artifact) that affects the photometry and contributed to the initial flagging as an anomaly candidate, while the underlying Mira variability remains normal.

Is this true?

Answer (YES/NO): NO